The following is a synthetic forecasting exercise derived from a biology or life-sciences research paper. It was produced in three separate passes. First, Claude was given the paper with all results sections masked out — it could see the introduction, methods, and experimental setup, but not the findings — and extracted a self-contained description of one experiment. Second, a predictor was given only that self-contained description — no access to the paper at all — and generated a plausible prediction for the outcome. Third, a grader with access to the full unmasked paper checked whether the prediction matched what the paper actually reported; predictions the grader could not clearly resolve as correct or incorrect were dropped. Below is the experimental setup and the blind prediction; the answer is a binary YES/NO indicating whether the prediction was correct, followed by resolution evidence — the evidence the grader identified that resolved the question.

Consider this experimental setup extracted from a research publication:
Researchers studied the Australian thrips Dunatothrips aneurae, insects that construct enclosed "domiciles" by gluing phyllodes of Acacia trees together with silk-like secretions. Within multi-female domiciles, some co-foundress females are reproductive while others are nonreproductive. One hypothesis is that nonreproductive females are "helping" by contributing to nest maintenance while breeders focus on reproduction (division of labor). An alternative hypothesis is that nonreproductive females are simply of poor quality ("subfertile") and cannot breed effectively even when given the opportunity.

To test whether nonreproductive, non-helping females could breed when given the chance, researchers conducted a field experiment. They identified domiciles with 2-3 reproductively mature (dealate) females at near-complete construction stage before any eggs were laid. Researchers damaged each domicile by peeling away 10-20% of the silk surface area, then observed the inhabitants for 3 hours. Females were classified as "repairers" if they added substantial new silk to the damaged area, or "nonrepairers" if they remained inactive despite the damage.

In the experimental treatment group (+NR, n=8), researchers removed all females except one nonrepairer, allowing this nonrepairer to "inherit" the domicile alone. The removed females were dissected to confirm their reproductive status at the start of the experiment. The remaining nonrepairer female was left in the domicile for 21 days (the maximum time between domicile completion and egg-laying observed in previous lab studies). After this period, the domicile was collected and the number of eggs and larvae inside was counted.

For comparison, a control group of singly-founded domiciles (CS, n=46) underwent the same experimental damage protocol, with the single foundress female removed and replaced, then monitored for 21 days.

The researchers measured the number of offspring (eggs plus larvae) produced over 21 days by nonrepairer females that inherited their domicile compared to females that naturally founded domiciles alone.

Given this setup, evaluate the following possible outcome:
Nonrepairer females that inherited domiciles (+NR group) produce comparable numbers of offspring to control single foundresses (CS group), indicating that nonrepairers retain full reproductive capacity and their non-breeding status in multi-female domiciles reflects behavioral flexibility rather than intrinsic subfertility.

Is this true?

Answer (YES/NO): NO